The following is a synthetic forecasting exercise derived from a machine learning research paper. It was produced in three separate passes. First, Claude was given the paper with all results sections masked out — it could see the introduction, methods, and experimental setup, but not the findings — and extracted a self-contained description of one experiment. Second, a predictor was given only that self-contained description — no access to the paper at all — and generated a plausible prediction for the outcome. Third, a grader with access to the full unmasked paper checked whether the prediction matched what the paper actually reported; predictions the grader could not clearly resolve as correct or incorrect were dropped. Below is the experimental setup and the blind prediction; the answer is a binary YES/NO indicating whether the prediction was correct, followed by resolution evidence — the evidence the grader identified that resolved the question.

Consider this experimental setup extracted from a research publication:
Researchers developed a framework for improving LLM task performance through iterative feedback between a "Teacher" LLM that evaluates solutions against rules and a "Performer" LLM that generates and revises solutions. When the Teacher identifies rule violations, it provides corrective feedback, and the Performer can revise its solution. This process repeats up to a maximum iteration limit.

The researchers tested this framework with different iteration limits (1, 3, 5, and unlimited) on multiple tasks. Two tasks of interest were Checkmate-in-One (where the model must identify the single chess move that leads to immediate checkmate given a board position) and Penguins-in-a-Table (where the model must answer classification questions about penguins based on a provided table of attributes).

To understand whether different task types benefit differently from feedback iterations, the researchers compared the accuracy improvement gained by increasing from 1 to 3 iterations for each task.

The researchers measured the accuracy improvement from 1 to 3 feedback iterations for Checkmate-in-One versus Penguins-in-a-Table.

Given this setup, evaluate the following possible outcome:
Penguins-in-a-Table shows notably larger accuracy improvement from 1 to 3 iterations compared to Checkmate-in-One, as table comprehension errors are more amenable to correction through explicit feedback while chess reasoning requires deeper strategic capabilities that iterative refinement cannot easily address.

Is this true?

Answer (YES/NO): NO